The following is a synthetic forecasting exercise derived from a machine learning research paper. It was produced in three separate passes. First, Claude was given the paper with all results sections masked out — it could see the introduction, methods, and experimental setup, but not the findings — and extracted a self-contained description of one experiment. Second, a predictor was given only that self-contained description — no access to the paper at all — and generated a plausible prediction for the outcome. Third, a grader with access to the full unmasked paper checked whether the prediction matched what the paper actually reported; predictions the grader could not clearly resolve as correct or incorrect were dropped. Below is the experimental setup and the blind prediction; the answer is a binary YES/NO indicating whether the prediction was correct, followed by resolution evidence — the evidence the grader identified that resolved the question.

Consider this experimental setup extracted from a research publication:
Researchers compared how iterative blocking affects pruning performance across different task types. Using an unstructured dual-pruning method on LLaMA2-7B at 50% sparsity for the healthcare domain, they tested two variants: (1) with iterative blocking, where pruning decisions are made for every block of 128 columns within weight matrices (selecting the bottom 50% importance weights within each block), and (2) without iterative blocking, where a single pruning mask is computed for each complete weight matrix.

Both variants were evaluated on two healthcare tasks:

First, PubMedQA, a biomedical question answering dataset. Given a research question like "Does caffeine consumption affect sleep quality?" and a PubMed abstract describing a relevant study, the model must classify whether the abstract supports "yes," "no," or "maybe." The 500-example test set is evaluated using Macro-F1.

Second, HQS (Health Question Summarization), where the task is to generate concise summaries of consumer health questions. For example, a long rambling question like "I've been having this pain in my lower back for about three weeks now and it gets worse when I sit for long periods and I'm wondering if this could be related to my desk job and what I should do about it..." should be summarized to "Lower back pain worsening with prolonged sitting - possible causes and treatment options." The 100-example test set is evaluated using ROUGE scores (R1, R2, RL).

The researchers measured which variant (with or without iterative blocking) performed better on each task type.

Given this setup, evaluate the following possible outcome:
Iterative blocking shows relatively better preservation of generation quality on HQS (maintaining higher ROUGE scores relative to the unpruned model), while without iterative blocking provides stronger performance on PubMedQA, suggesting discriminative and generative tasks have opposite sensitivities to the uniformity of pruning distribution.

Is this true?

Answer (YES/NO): NO